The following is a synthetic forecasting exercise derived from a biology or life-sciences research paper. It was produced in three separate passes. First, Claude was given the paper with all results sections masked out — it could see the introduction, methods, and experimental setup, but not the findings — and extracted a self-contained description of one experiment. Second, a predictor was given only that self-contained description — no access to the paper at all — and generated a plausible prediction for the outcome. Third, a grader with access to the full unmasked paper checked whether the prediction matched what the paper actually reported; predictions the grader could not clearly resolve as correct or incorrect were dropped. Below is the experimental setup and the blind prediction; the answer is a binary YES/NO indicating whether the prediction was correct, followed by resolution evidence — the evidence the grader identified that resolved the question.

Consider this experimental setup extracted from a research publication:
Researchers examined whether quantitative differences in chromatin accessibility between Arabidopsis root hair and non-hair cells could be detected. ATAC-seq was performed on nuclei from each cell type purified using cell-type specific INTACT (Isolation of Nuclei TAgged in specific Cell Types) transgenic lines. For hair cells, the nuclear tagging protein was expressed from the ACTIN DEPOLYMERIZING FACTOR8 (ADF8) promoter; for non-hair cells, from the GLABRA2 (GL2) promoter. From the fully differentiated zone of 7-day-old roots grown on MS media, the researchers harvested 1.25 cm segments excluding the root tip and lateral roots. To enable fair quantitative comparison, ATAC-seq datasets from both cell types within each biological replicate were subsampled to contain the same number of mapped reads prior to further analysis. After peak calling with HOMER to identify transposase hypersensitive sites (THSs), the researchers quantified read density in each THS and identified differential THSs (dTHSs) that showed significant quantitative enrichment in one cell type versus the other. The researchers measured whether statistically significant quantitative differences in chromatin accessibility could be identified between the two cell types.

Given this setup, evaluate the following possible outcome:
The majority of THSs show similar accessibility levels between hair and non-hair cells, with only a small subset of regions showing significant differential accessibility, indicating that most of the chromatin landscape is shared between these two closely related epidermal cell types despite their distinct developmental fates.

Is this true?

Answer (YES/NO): YES